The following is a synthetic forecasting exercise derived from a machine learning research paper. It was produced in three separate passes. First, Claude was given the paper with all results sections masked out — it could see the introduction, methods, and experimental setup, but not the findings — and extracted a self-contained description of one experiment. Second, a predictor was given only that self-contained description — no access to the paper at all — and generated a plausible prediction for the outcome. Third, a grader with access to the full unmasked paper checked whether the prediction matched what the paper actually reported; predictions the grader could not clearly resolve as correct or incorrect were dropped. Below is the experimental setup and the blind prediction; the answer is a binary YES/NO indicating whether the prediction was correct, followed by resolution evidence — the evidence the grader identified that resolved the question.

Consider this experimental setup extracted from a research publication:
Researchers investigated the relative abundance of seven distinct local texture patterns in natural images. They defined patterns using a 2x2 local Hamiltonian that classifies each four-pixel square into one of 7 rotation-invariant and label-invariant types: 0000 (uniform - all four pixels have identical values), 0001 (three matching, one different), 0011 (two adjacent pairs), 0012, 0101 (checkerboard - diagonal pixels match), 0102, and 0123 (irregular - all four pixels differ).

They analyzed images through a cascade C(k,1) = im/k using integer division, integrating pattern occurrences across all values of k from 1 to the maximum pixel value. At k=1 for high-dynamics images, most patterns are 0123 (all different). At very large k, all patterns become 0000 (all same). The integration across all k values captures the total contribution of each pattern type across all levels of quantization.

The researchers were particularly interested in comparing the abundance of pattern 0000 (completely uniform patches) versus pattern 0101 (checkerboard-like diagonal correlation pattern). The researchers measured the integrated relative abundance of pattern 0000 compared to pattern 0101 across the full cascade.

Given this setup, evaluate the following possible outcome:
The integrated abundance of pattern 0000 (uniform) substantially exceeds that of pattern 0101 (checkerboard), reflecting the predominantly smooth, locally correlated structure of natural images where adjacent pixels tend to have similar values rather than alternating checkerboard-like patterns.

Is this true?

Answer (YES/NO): YES